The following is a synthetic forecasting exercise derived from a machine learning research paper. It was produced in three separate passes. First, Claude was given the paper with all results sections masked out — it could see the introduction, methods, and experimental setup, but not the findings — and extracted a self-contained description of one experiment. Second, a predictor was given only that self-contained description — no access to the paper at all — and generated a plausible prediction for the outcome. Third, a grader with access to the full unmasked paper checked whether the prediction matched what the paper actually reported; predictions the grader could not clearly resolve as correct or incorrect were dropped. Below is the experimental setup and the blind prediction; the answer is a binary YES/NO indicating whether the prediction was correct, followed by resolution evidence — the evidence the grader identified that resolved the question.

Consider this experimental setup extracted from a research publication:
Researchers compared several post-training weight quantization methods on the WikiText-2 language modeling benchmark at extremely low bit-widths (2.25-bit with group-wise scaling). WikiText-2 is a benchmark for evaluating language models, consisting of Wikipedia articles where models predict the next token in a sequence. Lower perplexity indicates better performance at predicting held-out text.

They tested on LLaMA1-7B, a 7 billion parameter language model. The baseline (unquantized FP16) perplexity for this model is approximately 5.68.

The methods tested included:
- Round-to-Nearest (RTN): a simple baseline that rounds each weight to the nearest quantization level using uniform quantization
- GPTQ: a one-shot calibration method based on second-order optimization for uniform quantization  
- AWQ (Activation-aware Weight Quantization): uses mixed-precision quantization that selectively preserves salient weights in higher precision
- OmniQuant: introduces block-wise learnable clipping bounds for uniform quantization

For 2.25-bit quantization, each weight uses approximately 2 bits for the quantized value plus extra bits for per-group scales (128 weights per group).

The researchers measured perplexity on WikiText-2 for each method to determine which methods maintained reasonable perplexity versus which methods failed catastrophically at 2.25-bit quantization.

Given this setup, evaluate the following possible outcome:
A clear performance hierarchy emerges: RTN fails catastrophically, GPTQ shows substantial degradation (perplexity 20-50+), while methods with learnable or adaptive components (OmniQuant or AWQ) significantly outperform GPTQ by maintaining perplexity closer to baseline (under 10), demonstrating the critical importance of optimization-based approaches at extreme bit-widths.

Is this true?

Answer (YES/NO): NO